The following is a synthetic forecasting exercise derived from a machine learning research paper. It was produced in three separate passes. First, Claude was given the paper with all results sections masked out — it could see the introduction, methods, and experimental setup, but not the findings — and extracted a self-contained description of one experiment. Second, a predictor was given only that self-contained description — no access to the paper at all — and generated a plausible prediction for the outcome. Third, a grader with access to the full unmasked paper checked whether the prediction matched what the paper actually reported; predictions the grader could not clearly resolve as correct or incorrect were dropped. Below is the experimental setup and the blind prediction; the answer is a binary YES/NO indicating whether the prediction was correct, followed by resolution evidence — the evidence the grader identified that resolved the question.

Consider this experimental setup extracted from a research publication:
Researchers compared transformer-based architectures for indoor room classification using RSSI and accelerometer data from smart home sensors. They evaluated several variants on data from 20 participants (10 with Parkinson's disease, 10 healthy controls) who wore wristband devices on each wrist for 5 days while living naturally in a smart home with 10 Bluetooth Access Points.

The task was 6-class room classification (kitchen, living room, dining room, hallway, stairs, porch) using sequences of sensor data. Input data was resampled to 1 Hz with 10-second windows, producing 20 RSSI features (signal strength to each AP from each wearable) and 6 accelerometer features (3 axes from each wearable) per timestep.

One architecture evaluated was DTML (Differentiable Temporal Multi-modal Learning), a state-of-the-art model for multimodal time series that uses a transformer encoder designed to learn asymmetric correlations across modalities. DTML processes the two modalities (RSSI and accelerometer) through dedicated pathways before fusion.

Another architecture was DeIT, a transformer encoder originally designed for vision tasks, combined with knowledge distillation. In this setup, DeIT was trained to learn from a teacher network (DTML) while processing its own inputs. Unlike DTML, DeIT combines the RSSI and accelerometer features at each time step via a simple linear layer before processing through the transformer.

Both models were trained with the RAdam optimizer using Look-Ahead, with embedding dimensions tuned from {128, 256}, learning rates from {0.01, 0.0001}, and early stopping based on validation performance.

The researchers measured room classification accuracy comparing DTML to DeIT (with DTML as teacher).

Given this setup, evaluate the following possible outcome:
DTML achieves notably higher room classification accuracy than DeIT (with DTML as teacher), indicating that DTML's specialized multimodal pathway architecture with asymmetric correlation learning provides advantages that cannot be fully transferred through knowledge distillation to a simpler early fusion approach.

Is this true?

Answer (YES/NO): NO